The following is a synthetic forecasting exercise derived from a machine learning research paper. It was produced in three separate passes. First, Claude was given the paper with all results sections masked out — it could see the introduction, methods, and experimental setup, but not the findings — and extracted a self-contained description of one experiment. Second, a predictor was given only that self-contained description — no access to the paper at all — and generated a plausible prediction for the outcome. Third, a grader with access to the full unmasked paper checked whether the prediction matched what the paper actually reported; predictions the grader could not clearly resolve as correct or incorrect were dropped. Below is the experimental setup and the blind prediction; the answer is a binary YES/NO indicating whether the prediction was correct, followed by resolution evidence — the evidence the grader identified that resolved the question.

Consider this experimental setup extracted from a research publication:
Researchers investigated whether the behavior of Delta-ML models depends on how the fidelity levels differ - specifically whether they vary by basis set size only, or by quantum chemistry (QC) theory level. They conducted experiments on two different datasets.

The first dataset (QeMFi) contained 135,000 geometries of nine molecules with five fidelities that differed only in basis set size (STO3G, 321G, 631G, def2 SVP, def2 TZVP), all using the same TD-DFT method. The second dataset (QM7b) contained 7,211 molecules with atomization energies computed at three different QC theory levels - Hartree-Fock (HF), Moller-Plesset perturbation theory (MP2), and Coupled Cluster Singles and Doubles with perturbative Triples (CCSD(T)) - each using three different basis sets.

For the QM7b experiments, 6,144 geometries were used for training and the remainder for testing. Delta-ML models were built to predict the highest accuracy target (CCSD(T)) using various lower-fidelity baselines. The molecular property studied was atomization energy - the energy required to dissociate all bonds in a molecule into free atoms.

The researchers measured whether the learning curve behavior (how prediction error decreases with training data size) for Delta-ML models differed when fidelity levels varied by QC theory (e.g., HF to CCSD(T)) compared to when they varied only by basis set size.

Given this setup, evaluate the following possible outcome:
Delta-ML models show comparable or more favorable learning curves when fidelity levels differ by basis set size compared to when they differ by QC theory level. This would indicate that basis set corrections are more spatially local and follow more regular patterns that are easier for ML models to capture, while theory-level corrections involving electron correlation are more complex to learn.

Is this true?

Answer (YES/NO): YES